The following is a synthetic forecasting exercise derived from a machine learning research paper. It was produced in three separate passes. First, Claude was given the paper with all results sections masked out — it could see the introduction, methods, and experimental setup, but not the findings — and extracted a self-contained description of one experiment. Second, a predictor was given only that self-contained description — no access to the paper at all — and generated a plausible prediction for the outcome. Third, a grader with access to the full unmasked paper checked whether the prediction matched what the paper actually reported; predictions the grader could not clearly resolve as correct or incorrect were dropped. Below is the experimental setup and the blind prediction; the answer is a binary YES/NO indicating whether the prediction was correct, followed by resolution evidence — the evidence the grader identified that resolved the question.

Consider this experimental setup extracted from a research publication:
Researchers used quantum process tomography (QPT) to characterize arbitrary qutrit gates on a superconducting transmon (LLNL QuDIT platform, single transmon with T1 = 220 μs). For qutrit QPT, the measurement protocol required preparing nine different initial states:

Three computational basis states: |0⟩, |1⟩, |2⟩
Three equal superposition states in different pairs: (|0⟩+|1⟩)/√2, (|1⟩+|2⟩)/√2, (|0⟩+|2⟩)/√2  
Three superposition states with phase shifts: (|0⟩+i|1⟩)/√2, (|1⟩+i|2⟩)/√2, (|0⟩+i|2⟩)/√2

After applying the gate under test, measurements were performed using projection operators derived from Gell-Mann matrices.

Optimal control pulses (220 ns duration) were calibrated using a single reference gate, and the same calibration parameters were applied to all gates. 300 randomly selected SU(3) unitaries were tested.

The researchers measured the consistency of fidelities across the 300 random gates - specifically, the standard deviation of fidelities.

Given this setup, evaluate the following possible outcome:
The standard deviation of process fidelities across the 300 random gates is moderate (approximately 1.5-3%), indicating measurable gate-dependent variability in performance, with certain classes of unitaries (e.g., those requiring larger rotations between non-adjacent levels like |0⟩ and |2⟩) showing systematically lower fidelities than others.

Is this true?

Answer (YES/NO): NO